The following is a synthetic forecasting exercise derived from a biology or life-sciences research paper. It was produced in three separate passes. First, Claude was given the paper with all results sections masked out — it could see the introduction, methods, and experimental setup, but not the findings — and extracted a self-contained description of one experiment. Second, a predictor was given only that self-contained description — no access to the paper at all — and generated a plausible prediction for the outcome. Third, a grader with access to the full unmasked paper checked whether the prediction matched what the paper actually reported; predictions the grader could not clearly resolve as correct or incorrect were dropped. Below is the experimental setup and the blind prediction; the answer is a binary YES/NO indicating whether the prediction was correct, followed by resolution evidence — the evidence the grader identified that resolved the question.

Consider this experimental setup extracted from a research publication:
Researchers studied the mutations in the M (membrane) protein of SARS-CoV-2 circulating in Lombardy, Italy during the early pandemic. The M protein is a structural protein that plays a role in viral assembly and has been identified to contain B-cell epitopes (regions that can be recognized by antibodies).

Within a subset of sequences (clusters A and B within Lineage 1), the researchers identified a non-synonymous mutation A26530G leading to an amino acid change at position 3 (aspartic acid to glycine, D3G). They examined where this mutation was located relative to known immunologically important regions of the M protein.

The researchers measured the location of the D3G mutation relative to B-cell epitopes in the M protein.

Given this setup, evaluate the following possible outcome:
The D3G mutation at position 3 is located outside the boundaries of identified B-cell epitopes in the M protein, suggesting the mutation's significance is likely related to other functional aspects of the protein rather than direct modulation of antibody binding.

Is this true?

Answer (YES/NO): NO